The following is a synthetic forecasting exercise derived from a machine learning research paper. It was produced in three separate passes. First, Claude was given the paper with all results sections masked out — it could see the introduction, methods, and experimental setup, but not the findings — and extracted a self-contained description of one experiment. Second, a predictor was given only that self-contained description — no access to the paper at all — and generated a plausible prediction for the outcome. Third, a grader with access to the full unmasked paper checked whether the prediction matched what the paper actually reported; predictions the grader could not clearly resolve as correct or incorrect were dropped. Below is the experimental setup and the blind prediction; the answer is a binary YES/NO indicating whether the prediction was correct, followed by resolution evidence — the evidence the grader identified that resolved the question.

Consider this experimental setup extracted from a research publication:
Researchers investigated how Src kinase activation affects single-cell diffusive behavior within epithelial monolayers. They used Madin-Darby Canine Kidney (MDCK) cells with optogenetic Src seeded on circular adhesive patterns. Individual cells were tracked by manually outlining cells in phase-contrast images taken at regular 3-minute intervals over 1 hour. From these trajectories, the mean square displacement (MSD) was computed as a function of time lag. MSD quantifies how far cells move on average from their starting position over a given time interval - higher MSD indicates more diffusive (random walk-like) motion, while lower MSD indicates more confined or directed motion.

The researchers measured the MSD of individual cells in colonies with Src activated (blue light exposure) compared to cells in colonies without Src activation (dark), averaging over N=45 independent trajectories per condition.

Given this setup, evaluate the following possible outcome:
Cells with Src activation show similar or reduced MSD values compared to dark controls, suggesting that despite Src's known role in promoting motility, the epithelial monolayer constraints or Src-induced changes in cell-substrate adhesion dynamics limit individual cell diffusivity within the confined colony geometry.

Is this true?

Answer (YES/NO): NO